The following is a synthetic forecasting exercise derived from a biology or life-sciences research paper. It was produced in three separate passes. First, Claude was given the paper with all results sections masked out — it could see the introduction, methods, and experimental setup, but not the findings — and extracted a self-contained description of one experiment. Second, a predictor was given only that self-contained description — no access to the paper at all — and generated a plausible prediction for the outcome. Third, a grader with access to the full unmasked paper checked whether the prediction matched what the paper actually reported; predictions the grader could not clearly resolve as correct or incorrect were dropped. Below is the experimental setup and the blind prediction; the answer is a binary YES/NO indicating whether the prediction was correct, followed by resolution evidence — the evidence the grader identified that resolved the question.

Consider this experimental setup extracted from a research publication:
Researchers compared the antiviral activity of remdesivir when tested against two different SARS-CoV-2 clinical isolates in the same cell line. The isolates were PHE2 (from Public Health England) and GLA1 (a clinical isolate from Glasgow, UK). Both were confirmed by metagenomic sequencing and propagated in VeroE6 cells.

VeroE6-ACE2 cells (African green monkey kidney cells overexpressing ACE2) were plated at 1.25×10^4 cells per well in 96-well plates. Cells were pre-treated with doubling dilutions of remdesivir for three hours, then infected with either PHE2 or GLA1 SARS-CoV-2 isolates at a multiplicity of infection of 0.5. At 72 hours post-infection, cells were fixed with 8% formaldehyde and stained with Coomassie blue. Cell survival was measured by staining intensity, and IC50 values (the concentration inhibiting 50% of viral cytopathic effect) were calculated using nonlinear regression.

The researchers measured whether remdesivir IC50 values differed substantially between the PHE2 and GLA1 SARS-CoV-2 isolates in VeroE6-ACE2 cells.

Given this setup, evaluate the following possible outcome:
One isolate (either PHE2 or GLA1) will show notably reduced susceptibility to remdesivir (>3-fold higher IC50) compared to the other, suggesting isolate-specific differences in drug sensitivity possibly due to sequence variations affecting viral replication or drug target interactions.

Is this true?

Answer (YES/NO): NO